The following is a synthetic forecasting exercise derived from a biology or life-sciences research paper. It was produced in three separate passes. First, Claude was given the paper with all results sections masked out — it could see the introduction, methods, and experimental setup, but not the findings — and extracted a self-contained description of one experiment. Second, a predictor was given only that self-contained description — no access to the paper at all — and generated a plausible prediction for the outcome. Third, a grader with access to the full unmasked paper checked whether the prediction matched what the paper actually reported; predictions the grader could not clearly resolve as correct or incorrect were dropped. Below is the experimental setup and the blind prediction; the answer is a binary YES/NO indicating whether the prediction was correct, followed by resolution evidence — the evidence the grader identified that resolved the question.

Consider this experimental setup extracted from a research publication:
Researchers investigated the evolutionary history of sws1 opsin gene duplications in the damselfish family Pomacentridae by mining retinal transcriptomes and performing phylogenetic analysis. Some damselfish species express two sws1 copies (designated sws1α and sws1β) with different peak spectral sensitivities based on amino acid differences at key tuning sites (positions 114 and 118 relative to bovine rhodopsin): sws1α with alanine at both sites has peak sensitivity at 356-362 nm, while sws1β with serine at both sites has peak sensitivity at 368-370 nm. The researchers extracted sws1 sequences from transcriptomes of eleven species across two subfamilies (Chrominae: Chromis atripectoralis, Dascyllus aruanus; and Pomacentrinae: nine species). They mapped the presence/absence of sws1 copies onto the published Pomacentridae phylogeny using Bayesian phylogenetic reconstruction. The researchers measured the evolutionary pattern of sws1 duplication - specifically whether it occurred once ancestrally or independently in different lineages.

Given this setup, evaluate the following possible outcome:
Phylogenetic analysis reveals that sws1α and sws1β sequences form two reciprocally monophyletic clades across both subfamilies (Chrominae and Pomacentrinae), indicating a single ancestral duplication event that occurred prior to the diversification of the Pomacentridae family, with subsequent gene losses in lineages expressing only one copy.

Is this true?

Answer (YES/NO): NO